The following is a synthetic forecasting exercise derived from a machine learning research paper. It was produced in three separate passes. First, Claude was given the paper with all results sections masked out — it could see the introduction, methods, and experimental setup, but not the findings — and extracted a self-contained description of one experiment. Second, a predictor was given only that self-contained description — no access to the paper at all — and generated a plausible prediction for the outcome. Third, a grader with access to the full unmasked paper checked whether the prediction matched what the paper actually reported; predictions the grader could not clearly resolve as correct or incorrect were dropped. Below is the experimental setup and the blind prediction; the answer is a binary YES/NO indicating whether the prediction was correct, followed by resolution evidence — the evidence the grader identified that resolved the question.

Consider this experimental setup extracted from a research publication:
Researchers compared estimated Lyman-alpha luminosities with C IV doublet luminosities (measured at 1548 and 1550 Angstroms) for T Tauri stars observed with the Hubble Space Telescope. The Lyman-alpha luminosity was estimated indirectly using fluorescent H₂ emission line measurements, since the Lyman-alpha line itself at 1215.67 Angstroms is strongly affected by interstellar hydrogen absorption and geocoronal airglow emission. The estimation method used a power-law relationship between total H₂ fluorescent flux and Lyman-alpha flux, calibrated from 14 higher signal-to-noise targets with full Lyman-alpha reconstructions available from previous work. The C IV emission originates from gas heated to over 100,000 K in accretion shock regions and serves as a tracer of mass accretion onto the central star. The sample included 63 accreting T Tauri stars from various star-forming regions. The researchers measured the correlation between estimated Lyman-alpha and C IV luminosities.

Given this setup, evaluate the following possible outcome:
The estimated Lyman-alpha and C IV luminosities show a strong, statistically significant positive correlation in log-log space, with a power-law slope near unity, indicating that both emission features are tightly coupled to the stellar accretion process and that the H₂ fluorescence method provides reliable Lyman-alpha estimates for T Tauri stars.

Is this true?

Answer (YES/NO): NO